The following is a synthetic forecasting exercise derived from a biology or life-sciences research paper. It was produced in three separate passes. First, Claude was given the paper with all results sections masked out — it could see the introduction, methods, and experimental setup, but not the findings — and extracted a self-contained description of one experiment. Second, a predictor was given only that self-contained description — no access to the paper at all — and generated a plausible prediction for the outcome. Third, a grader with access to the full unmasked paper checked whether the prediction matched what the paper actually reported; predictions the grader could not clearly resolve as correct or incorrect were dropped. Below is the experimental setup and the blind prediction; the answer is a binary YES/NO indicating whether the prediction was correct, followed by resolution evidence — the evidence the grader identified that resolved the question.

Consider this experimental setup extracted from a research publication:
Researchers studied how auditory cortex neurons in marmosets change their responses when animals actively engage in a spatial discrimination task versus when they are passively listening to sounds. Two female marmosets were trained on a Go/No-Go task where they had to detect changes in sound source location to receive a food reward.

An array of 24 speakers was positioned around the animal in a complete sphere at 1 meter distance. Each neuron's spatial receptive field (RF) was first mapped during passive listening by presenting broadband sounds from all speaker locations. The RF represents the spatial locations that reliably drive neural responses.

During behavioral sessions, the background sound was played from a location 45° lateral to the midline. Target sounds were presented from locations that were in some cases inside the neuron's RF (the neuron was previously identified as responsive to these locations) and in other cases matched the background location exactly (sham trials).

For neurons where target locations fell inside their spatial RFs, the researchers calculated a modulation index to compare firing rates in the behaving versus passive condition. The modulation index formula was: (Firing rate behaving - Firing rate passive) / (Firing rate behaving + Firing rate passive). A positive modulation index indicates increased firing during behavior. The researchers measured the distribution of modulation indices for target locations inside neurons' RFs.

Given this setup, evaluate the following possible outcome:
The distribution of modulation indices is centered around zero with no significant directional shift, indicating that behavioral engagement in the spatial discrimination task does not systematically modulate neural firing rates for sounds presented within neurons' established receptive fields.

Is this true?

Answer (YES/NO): NO